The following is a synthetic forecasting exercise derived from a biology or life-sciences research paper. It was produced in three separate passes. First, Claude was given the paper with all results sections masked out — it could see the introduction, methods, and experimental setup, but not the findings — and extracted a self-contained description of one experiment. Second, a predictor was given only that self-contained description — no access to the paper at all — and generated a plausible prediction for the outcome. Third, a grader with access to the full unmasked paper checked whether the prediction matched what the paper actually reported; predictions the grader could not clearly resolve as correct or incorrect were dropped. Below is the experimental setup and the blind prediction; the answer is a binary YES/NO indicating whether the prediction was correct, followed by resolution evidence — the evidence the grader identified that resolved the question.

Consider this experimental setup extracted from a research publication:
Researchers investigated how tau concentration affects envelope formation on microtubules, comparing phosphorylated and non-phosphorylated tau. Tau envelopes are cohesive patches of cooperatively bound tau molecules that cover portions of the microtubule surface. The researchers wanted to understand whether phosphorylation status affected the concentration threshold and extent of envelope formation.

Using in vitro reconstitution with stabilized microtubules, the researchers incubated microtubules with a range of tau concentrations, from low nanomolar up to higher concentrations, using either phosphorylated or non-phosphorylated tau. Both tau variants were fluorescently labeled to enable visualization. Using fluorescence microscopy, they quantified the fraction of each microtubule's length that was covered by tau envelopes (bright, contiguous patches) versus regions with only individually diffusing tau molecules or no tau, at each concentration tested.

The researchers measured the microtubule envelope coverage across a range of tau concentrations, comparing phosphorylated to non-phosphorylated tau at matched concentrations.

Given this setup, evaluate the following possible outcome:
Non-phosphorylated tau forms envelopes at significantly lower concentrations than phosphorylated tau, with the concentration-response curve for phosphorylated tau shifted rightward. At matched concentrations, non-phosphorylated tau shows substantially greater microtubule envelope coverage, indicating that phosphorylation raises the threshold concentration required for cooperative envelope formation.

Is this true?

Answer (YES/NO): YES